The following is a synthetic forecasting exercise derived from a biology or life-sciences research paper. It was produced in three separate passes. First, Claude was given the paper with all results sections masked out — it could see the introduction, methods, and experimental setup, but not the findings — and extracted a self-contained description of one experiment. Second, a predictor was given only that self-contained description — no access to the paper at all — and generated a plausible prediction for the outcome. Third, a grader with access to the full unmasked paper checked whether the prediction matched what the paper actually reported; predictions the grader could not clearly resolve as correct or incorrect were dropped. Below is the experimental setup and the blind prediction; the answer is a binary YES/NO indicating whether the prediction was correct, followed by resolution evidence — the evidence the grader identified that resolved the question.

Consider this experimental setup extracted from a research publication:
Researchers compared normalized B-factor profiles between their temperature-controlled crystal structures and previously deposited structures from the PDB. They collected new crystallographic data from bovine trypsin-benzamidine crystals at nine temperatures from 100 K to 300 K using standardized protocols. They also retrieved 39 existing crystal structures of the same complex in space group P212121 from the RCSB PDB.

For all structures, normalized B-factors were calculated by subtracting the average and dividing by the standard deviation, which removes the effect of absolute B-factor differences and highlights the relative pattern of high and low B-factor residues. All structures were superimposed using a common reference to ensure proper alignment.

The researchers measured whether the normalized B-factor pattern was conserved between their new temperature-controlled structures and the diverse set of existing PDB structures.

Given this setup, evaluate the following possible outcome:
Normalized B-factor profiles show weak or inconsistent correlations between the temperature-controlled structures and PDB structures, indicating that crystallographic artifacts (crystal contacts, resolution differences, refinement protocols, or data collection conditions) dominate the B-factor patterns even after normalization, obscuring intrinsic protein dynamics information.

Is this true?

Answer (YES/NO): NO